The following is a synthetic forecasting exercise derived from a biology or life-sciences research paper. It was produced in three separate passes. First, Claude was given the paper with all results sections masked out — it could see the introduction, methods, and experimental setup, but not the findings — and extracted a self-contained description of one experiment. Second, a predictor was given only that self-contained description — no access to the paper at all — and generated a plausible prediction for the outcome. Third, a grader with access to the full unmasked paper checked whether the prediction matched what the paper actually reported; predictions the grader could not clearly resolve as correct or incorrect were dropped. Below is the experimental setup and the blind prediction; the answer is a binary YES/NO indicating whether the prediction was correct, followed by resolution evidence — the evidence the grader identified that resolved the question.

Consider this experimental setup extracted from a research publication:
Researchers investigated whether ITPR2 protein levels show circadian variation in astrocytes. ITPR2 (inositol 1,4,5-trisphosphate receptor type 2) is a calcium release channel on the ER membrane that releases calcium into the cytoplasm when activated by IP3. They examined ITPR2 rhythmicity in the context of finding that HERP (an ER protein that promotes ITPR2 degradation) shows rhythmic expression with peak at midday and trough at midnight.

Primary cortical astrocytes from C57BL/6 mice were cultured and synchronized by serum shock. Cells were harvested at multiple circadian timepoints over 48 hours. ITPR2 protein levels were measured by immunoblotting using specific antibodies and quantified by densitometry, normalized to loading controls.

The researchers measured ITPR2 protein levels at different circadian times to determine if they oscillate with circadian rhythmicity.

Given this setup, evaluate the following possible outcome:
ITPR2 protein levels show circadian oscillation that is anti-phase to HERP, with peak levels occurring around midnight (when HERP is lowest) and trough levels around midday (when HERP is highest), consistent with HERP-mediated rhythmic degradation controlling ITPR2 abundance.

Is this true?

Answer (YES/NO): YES